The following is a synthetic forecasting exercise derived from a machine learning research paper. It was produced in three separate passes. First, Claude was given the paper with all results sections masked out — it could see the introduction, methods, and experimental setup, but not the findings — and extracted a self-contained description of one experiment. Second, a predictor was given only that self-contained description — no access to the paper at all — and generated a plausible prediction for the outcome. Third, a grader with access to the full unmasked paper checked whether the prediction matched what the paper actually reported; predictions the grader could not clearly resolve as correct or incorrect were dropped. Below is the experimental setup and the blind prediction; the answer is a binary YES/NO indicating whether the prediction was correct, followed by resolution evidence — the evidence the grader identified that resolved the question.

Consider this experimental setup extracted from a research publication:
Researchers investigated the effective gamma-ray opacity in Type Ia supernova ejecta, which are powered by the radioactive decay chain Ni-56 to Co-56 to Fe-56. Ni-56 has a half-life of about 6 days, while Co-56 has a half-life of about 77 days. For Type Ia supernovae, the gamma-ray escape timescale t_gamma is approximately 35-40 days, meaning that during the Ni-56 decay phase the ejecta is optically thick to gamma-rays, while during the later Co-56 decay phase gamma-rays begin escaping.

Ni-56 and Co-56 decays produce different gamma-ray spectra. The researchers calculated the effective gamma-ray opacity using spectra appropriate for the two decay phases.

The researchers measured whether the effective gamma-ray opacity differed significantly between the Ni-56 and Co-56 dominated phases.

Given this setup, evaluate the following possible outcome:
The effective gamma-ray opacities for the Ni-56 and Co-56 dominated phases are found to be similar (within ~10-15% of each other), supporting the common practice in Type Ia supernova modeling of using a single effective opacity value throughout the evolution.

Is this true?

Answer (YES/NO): NO